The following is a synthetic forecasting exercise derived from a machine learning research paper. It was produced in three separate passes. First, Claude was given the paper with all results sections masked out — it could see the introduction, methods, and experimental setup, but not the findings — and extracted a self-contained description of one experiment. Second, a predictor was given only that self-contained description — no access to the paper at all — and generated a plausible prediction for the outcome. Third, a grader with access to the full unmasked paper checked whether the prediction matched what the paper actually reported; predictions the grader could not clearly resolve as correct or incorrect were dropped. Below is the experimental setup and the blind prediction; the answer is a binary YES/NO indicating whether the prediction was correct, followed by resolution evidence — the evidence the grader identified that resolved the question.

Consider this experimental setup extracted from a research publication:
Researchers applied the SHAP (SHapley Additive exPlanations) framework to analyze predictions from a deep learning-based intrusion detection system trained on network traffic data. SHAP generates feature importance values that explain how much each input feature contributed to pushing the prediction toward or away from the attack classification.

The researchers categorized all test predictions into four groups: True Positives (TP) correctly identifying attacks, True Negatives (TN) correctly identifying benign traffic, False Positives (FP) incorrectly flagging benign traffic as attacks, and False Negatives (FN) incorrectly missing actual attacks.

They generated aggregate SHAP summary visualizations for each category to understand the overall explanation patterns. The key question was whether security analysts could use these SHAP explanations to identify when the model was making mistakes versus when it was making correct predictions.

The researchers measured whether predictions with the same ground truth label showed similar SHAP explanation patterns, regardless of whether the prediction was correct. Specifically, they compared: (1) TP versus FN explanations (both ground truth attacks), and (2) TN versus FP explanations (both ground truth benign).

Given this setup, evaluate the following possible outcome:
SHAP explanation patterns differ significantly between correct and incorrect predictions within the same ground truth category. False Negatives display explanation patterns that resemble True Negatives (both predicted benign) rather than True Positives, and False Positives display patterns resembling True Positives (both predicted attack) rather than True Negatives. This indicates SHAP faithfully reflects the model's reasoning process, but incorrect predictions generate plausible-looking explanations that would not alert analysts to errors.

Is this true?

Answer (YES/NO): NO